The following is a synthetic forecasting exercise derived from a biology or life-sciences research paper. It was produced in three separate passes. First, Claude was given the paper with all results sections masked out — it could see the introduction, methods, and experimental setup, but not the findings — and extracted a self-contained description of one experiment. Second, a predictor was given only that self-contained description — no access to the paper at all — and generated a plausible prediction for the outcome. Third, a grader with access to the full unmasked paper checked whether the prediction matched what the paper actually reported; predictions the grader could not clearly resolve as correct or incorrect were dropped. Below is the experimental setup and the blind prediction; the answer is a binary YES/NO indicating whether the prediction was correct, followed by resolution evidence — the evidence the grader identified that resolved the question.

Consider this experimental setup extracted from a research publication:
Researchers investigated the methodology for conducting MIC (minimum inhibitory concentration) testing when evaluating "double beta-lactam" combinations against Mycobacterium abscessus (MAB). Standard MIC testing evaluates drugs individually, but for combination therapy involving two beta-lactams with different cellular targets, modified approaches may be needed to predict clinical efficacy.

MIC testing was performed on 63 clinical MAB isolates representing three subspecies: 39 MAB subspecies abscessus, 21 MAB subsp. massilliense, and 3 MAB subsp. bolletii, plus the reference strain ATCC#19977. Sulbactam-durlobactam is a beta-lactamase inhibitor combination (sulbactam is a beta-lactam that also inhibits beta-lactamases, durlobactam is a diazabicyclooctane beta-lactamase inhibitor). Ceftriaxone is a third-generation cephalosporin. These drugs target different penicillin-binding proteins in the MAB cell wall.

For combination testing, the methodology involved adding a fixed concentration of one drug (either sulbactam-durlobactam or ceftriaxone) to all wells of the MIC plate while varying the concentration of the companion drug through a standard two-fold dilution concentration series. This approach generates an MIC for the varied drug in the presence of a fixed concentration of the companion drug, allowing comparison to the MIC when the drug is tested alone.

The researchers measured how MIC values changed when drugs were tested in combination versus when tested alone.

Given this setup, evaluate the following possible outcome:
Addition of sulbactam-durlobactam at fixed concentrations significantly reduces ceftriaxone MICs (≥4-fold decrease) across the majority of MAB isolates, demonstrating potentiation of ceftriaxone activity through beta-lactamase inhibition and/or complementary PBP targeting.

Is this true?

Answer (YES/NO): YES